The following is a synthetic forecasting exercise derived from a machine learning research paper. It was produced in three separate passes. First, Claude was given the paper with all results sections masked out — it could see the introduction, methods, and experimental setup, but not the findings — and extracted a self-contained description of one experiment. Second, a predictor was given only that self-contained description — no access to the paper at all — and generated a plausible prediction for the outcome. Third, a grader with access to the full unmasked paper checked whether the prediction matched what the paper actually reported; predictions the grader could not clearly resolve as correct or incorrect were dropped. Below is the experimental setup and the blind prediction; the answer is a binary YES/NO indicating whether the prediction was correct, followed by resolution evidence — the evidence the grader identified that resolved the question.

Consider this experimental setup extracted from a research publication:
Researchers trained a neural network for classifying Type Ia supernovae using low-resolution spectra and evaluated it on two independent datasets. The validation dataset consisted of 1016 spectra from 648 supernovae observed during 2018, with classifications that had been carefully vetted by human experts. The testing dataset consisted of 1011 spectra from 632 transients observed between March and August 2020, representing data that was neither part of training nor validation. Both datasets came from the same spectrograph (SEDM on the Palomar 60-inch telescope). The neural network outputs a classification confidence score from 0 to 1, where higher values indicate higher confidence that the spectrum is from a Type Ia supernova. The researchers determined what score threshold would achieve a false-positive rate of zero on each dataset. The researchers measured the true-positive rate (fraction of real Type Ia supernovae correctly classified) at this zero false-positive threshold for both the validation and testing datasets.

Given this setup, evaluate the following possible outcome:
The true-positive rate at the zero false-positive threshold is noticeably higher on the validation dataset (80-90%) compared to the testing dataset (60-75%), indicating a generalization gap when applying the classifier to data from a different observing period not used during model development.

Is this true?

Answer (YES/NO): NO